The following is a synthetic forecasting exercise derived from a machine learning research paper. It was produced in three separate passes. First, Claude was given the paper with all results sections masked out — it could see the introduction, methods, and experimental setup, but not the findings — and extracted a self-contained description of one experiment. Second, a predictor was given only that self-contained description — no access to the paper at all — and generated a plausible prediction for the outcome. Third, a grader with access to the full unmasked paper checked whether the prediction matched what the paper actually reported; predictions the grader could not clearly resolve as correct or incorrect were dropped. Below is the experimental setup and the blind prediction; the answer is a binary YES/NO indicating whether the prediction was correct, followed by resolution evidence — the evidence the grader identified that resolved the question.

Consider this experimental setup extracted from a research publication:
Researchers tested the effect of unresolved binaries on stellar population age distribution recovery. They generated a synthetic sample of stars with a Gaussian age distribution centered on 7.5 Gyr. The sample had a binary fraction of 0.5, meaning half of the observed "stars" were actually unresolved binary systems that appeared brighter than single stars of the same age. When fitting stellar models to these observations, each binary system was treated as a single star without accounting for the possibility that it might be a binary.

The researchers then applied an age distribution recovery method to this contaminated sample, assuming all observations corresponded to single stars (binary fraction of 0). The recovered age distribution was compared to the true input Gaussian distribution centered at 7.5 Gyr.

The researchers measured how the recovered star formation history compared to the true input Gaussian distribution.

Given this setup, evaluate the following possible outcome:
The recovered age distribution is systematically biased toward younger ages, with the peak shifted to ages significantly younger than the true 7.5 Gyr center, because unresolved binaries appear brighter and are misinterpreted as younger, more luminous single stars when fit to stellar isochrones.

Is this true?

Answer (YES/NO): NO